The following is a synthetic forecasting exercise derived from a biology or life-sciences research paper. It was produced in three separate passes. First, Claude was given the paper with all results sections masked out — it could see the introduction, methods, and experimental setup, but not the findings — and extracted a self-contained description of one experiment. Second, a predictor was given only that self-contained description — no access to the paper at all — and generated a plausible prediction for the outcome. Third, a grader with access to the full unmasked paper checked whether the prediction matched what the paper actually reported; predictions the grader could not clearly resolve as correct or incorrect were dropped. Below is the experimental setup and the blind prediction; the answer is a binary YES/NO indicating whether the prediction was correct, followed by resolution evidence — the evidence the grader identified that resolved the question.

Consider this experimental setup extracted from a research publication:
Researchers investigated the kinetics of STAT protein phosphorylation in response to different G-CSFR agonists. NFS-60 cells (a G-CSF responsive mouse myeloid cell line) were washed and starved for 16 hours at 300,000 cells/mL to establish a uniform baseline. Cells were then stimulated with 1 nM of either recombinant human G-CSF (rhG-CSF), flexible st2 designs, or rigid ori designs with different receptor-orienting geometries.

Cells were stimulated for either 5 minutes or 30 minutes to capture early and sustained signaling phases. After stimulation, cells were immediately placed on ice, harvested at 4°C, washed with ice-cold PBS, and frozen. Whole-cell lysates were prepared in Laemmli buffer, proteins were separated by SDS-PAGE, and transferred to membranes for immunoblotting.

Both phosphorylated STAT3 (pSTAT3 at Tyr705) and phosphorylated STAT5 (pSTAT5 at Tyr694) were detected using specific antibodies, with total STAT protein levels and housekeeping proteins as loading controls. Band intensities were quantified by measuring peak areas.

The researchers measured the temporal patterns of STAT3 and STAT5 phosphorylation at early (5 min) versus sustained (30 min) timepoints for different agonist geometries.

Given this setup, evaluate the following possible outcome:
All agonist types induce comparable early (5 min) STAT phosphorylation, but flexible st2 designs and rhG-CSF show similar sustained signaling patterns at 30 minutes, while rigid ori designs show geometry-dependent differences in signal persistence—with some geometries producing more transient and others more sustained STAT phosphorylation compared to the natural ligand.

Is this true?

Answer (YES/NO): NO